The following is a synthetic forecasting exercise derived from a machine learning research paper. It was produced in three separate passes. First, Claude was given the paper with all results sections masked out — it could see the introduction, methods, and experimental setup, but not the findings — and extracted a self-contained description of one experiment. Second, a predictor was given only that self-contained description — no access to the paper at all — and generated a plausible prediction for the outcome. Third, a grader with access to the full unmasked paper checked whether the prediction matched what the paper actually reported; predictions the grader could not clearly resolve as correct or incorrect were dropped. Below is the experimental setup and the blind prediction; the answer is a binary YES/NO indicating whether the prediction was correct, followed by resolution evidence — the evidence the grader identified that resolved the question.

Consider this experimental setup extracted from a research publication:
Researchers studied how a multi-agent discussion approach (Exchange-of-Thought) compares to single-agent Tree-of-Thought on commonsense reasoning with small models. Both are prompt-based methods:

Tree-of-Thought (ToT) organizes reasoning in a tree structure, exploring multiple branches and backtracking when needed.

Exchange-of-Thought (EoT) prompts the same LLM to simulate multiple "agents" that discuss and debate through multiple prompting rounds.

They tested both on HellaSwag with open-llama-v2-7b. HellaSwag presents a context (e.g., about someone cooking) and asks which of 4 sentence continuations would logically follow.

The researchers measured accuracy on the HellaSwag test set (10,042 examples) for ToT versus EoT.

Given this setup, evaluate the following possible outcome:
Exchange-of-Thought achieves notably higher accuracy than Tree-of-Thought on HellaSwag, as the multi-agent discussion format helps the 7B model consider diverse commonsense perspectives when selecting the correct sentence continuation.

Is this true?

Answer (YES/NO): YES